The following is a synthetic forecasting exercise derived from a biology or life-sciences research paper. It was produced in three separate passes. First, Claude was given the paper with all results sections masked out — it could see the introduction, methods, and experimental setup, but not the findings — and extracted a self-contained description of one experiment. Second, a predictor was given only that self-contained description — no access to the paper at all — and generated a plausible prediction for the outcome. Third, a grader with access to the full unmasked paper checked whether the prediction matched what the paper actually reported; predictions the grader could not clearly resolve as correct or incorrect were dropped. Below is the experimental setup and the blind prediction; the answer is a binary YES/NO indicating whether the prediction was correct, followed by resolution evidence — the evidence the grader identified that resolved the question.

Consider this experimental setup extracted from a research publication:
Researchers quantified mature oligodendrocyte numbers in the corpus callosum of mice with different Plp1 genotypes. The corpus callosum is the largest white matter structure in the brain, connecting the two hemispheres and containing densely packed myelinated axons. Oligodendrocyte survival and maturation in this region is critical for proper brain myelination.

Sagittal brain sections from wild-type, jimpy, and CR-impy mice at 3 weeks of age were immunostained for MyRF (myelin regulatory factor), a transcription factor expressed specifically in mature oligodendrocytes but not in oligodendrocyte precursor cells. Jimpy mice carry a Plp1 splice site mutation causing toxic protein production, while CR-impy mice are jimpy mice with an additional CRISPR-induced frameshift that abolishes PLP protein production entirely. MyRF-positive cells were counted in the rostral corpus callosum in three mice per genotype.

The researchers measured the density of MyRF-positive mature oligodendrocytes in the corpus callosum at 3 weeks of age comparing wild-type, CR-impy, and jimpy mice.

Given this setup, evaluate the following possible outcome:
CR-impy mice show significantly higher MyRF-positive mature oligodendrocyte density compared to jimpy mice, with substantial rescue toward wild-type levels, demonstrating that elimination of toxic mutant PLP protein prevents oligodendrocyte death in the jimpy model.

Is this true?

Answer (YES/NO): YES